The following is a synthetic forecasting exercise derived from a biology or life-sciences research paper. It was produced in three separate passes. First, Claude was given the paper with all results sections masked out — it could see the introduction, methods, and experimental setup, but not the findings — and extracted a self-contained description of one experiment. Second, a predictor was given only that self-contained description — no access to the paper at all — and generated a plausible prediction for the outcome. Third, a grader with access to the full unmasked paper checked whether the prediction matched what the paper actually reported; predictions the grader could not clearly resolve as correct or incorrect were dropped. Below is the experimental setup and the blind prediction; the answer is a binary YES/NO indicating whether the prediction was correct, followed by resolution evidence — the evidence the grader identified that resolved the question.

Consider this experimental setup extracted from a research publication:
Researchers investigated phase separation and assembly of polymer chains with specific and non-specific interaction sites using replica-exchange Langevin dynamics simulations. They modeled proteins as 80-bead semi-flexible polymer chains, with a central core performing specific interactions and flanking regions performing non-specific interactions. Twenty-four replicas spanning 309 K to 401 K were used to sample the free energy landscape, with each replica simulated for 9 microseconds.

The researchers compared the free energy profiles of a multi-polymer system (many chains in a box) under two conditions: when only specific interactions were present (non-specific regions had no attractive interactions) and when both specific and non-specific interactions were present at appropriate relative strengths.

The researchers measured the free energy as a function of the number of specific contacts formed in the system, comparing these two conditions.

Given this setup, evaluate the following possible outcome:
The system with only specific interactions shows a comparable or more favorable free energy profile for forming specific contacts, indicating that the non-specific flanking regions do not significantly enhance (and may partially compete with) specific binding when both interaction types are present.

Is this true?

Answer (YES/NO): NO